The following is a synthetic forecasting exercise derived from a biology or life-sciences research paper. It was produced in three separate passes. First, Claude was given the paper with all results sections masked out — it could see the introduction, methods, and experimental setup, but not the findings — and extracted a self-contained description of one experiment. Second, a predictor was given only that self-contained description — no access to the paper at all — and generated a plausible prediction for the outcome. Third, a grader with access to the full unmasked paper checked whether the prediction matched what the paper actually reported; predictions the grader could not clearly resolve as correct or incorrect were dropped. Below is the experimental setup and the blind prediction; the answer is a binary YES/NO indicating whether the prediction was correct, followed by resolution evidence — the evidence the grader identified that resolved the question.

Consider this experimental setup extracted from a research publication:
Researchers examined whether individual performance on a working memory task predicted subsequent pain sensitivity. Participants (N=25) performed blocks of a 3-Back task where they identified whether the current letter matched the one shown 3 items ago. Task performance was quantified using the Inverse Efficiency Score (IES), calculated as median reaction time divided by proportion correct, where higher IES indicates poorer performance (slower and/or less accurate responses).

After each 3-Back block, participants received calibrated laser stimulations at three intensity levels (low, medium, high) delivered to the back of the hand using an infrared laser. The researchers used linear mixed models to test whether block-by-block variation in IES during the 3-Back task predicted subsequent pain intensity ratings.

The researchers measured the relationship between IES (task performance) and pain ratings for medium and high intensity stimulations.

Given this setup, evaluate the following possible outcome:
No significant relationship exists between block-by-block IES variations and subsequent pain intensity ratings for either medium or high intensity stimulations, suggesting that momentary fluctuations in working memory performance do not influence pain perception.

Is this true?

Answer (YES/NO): NO